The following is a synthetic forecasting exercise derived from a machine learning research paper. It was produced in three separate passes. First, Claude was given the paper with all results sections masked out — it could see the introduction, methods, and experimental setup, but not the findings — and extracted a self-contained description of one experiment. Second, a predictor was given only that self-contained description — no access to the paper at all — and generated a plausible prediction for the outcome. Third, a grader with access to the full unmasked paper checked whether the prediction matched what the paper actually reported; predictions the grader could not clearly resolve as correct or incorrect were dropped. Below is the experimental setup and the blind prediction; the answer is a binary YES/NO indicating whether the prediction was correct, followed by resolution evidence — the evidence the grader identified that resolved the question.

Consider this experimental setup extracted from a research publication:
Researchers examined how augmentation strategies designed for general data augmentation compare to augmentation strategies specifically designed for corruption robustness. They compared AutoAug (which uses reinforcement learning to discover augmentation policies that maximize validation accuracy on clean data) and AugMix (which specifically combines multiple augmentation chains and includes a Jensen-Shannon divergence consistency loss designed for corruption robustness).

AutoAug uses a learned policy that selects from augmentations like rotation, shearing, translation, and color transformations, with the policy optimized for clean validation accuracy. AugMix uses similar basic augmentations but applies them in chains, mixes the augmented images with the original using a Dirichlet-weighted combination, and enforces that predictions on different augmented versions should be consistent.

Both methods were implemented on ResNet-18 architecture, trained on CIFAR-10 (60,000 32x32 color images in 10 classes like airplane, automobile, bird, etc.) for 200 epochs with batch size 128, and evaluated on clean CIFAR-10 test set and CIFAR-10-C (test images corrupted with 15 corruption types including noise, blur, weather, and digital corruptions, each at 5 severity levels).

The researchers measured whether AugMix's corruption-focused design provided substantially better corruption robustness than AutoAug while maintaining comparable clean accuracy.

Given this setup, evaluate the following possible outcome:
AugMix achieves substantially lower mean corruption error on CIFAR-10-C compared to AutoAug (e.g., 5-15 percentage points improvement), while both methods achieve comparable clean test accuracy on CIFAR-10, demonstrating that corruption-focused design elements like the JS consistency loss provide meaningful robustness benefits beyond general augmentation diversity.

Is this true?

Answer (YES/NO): YES